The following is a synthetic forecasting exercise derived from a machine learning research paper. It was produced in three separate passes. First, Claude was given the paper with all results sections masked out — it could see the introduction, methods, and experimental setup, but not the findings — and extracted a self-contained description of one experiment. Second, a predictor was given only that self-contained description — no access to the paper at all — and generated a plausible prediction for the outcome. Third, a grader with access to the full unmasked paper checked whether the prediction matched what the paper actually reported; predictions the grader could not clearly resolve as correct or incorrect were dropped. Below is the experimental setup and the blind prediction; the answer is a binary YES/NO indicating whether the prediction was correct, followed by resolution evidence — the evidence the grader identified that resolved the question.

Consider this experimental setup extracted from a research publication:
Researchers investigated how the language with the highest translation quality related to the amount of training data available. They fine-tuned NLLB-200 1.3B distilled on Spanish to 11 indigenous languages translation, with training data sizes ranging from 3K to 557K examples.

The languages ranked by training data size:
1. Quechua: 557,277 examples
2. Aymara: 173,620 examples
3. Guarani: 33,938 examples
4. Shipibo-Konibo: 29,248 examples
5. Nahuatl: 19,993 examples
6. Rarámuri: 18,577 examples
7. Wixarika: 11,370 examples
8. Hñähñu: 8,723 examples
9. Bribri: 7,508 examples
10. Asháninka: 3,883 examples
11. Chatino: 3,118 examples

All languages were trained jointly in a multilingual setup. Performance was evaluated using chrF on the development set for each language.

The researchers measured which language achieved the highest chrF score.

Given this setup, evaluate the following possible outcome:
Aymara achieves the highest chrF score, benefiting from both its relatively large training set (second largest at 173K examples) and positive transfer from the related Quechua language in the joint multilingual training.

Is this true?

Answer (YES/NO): NO